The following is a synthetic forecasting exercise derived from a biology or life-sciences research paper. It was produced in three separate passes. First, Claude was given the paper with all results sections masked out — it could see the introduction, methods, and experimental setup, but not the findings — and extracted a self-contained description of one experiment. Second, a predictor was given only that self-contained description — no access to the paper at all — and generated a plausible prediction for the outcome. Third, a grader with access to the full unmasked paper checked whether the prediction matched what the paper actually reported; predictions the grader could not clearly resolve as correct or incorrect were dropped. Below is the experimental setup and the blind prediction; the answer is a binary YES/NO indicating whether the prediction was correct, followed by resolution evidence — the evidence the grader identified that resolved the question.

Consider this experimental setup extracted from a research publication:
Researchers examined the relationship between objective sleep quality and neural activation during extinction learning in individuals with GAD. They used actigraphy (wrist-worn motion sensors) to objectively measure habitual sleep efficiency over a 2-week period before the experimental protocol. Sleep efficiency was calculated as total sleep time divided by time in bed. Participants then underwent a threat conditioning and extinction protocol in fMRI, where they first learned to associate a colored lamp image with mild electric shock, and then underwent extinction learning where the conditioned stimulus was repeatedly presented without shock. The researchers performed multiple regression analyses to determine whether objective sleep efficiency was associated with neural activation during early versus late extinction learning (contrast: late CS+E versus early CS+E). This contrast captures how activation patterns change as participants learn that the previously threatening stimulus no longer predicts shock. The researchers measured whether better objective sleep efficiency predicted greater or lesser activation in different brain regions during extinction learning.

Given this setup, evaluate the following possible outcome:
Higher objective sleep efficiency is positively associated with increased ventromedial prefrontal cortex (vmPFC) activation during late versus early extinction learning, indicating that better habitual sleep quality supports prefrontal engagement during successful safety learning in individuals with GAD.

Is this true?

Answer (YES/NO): NO